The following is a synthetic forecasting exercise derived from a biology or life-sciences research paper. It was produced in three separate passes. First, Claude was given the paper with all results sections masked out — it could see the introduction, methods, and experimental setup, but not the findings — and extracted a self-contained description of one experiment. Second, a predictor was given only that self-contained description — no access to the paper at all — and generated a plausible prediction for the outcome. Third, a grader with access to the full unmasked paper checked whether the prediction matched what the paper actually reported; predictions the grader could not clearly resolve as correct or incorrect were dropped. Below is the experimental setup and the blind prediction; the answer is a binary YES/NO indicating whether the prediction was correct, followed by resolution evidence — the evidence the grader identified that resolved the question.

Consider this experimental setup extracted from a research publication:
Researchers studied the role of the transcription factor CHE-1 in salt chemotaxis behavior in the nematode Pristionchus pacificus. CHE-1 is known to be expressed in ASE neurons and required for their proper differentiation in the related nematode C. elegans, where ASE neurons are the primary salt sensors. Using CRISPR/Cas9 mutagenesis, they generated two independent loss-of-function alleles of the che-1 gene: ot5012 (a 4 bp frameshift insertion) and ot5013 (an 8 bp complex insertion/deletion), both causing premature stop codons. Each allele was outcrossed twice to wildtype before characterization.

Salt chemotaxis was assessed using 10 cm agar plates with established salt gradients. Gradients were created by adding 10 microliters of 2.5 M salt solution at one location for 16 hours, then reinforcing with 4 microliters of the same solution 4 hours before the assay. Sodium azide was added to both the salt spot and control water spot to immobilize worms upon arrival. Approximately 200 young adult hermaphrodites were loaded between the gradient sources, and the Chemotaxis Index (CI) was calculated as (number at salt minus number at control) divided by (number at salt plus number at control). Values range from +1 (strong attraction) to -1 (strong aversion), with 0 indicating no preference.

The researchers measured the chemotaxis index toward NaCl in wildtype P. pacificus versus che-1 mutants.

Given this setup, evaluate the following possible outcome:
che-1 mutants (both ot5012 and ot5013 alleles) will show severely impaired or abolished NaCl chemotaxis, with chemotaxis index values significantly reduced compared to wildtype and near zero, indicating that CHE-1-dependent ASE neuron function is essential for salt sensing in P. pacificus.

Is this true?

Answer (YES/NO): NO